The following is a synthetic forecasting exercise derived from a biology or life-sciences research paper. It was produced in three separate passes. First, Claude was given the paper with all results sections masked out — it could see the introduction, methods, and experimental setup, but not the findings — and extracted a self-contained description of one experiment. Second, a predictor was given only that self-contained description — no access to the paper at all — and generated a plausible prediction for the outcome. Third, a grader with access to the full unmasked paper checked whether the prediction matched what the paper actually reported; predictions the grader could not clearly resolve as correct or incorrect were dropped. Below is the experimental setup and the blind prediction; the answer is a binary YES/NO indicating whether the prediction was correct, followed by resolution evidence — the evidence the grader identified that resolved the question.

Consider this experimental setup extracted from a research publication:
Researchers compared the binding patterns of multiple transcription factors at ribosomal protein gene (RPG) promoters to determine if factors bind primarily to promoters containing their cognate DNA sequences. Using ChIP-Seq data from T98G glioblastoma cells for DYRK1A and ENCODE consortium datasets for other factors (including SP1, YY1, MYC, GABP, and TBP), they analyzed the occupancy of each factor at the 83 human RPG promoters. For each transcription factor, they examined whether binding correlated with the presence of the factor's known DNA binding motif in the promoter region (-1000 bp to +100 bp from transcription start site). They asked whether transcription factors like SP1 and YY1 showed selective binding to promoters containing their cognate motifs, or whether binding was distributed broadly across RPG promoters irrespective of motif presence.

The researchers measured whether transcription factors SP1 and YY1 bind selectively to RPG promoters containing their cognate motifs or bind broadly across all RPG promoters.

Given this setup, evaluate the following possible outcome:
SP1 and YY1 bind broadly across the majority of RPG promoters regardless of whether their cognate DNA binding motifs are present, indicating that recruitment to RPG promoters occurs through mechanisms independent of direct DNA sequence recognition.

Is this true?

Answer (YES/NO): YES